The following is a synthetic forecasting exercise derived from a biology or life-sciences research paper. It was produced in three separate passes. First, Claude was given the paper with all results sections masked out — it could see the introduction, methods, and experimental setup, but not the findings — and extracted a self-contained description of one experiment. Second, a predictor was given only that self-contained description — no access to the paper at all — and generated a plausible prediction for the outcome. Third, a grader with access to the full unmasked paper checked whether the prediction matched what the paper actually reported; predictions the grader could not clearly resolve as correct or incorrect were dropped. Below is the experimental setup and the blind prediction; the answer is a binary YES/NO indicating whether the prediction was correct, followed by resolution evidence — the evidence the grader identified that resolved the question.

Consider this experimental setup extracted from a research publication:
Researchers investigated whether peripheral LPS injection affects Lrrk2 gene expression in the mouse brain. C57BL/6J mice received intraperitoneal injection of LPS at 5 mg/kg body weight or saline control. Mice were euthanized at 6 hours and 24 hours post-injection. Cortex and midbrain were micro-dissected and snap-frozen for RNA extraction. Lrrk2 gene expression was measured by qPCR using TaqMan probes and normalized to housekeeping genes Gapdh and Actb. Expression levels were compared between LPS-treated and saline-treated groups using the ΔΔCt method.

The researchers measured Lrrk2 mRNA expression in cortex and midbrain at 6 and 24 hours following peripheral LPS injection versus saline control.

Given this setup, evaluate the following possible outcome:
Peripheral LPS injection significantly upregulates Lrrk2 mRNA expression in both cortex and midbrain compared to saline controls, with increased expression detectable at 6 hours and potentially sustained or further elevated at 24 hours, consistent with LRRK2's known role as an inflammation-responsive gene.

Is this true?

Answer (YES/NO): NO